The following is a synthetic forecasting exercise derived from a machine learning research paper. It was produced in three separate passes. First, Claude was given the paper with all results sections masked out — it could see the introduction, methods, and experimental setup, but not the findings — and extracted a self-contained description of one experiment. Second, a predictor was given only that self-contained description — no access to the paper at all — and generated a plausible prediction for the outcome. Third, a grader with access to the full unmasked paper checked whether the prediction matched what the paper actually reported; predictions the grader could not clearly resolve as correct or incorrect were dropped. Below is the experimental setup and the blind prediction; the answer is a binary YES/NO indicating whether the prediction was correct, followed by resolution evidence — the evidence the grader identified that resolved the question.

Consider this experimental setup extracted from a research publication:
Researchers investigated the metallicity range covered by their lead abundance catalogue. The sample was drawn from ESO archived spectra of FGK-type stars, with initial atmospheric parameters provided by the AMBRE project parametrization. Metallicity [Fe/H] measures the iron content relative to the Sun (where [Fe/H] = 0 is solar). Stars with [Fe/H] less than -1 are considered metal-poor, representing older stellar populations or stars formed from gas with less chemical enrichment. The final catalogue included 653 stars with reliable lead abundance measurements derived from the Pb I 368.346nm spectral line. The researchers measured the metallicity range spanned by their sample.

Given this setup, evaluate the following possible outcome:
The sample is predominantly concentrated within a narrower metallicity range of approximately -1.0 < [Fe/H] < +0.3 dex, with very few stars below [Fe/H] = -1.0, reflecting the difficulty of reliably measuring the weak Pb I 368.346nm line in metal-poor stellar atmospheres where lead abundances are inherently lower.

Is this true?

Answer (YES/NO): YES